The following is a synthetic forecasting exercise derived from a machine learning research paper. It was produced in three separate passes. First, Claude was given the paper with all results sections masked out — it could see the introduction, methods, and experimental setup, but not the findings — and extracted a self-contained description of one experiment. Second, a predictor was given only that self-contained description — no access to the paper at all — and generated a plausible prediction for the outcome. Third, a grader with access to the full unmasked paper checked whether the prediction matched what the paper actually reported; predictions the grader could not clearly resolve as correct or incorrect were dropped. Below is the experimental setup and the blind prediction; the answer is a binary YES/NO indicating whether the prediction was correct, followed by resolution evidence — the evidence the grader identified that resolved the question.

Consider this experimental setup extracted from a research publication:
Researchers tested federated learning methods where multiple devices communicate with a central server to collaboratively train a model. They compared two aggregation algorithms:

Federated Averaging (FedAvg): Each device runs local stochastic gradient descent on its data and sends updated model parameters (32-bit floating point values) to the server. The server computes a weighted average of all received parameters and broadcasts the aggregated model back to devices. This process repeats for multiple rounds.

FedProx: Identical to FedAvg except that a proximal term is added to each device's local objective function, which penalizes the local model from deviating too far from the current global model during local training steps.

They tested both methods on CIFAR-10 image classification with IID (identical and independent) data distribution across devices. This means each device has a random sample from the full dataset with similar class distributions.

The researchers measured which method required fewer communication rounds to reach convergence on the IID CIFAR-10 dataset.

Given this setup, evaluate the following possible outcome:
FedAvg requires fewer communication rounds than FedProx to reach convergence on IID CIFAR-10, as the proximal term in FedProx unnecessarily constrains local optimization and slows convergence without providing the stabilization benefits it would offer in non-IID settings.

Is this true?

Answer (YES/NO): NO